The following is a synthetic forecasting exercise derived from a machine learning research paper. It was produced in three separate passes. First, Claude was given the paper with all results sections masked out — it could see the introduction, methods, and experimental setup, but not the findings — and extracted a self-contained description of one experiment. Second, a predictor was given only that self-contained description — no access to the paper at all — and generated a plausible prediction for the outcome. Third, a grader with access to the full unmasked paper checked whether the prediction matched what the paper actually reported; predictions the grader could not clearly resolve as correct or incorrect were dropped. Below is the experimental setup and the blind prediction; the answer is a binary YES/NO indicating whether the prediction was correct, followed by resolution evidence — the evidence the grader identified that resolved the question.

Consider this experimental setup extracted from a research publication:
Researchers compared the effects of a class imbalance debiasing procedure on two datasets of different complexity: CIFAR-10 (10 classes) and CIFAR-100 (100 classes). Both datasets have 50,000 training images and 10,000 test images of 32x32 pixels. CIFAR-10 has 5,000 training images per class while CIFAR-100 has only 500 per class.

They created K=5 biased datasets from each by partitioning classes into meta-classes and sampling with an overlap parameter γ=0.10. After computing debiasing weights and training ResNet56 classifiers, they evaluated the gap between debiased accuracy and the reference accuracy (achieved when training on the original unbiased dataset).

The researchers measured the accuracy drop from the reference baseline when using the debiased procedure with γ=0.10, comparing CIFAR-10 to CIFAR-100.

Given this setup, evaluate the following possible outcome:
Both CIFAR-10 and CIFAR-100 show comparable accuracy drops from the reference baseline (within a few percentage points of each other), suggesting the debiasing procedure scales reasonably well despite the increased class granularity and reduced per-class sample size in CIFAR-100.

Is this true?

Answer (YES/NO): NO